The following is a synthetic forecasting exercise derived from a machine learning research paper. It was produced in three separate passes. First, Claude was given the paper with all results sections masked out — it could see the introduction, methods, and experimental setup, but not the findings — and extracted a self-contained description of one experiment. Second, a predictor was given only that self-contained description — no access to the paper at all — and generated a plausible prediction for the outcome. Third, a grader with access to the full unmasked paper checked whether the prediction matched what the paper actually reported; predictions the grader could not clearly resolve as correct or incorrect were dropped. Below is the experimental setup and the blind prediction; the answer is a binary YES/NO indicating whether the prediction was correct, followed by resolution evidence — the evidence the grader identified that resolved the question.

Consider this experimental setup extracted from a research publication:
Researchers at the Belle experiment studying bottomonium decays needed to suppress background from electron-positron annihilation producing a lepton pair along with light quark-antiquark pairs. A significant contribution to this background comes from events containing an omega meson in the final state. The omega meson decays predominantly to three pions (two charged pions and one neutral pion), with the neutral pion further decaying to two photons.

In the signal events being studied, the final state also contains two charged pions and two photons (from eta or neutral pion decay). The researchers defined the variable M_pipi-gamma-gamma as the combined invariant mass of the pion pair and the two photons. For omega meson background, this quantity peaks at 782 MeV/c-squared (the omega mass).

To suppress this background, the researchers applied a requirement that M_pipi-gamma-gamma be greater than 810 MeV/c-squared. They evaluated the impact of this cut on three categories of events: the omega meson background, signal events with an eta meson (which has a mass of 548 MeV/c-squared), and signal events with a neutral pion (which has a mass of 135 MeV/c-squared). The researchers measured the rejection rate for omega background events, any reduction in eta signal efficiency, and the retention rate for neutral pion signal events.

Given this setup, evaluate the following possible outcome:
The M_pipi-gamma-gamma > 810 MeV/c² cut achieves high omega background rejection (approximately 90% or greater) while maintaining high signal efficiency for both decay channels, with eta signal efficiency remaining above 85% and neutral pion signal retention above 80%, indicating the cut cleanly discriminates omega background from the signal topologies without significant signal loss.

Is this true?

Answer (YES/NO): YES